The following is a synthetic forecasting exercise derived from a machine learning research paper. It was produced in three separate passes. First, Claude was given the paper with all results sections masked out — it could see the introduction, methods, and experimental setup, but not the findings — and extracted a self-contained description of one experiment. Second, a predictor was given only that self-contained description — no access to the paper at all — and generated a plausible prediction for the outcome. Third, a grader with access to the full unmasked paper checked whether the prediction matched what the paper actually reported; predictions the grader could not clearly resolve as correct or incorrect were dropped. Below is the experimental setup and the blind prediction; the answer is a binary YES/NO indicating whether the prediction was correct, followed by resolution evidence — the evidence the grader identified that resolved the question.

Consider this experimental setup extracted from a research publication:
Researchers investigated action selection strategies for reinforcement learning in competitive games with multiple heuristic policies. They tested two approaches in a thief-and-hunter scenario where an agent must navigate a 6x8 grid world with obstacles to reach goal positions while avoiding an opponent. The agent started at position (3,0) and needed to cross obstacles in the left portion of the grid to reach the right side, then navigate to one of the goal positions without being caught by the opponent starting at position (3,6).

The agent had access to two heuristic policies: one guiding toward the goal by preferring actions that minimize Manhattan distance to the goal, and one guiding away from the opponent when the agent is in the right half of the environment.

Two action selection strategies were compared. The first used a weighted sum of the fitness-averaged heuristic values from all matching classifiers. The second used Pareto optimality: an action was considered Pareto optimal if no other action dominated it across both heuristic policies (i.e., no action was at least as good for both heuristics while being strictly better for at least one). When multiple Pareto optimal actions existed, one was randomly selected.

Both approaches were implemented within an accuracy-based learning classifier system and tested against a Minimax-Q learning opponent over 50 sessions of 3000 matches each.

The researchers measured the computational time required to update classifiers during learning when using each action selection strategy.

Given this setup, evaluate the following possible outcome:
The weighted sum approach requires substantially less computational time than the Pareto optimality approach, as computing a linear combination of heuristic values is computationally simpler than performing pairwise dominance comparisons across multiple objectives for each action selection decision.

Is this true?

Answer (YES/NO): YES